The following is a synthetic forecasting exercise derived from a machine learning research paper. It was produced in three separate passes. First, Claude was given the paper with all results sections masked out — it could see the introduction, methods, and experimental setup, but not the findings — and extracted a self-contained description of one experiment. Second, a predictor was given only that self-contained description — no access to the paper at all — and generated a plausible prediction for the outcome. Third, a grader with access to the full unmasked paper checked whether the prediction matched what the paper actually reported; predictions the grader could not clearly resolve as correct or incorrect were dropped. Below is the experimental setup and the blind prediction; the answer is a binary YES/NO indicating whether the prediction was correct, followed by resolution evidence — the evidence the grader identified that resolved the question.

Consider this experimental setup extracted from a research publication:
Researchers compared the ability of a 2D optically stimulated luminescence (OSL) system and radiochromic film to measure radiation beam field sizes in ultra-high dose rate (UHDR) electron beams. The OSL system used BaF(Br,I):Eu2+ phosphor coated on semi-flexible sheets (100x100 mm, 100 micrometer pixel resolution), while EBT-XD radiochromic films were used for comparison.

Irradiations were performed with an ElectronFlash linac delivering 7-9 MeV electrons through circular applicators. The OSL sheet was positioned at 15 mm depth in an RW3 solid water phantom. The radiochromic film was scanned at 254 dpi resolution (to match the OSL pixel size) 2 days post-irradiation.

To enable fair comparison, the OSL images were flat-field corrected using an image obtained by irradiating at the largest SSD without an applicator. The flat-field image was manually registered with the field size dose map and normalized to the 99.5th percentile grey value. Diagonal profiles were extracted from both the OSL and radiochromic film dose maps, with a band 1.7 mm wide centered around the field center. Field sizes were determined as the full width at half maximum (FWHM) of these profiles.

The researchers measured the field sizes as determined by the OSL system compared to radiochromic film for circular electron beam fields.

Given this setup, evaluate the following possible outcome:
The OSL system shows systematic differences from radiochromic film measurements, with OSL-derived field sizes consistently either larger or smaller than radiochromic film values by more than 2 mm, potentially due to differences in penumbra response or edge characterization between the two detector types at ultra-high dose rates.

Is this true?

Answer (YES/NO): NO